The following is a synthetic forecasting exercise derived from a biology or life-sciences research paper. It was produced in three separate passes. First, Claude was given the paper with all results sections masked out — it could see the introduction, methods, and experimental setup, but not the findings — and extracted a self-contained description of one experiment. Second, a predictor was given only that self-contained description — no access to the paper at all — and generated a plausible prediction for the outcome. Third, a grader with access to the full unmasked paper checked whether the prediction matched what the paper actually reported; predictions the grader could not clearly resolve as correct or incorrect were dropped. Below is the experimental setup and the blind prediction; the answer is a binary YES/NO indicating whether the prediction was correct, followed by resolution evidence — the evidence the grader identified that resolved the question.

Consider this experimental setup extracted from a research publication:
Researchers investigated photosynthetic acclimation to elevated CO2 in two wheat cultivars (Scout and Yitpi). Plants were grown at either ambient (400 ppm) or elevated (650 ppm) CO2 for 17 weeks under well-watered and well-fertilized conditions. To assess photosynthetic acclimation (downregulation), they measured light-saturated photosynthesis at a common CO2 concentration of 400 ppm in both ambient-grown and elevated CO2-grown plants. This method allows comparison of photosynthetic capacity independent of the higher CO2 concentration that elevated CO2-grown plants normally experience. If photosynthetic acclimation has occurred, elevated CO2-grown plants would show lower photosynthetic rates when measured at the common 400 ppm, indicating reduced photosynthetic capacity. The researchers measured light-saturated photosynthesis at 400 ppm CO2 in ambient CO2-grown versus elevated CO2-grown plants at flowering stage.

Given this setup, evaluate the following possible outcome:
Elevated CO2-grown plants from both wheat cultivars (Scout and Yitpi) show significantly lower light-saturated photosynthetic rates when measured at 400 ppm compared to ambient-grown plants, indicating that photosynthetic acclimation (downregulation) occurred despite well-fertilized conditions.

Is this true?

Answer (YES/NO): NO